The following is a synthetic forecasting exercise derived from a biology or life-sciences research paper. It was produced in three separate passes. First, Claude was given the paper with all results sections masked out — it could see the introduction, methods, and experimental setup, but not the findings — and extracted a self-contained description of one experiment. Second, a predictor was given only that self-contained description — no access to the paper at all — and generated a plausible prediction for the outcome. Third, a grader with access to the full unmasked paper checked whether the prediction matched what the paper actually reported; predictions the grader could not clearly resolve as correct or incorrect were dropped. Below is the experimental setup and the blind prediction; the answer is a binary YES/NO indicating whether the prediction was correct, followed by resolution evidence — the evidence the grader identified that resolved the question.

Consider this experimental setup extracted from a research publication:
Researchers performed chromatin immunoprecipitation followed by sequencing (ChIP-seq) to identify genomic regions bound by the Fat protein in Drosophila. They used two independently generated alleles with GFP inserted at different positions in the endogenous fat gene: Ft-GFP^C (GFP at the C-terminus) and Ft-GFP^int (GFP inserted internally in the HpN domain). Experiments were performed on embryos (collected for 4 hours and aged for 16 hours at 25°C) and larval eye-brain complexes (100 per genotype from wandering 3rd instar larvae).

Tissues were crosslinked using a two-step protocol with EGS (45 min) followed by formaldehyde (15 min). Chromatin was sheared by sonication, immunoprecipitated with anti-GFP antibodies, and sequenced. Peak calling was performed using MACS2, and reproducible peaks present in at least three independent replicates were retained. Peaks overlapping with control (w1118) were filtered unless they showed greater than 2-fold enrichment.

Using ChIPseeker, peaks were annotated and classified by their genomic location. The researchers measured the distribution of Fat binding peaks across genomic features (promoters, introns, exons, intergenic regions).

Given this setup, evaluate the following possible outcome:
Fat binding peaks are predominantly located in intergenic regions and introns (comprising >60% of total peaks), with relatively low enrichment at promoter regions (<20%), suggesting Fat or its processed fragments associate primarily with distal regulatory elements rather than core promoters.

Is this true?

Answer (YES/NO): NO